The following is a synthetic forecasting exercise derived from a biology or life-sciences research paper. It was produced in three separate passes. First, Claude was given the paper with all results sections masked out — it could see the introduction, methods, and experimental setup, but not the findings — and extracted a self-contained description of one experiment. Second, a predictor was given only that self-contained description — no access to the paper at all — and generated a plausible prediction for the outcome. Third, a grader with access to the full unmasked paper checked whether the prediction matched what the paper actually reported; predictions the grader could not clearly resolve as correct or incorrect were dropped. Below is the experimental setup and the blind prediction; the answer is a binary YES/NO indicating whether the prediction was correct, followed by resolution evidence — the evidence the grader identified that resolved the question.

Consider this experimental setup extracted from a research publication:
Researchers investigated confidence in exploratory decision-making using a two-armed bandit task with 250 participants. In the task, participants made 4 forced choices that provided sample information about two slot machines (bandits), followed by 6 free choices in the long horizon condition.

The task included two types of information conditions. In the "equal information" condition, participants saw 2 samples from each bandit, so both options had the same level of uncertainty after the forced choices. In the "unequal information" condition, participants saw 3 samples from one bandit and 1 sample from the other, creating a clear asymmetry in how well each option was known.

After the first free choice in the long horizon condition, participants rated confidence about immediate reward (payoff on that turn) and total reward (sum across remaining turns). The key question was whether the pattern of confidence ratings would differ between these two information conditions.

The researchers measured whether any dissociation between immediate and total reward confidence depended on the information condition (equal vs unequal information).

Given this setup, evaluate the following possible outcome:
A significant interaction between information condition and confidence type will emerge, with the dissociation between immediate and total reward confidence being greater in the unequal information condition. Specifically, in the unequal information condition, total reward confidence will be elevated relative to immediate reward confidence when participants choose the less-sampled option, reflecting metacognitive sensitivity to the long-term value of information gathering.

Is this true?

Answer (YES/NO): NO